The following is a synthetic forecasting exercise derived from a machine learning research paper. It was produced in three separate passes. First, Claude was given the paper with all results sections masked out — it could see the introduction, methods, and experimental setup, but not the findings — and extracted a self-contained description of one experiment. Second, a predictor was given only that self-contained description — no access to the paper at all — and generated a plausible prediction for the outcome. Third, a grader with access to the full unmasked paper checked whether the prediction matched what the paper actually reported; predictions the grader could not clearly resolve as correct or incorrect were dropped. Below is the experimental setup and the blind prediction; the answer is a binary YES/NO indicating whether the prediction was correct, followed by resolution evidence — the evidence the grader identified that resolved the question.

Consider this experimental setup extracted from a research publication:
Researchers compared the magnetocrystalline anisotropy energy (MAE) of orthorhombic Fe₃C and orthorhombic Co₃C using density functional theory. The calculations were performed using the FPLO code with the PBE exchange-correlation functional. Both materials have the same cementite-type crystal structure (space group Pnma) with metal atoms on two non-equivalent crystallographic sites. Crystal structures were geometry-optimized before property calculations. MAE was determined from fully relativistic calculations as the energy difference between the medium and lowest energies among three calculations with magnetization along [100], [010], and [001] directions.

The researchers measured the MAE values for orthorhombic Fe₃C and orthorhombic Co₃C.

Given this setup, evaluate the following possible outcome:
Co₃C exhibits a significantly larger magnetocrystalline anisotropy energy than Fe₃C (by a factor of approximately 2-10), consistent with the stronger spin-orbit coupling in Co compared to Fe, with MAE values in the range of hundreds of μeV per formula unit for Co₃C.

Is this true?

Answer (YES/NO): YES